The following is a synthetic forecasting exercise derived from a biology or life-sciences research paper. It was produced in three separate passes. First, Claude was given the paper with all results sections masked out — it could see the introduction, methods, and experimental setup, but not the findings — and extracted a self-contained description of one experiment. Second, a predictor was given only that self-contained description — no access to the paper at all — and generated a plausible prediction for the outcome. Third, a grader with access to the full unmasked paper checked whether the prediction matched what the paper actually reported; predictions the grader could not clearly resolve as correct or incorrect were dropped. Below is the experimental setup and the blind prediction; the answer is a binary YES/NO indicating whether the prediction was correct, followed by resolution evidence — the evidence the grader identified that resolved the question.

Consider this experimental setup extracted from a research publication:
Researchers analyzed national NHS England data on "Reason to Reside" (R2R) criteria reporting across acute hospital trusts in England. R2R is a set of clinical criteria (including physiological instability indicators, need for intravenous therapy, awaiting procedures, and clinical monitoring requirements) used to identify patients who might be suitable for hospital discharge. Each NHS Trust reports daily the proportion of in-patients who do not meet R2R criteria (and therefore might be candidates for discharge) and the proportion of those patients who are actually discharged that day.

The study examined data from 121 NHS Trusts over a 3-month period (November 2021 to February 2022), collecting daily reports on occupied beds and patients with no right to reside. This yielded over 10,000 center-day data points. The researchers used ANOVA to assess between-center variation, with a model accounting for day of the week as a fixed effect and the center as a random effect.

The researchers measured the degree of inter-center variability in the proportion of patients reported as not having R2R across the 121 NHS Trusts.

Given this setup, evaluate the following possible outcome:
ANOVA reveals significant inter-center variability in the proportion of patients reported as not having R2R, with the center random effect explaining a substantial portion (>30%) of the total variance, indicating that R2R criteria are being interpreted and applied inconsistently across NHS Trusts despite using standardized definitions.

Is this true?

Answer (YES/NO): NO